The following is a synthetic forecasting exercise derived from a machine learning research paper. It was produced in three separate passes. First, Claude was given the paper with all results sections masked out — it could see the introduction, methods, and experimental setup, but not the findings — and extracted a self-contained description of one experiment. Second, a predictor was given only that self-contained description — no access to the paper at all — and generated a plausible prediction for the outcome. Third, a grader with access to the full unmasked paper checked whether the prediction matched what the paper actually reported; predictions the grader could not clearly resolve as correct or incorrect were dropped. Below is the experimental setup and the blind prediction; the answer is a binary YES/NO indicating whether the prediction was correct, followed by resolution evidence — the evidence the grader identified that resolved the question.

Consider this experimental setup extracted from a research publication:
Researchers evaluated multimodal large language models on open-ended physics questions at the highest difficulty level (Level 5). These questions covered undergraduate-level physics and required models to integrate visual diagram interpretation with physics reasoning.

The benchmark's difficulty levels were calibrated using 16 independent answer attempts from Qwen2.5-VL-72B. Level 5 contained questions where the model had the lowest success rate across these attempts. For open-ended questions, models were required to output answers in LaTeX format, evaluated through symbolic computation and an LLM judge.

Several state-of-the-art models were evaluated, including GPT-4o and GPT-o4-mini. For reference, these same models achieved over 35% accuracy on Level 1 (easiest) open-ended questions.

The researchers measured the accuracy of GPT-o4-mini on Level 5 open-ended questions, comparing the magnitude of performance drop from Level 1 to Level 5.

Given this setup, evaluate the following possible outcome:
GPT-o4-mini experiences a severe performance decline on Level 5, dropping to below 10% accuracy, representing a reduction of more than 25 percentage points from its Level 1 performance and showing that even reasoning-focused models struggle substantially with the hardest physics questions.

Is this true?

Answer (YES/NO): NO